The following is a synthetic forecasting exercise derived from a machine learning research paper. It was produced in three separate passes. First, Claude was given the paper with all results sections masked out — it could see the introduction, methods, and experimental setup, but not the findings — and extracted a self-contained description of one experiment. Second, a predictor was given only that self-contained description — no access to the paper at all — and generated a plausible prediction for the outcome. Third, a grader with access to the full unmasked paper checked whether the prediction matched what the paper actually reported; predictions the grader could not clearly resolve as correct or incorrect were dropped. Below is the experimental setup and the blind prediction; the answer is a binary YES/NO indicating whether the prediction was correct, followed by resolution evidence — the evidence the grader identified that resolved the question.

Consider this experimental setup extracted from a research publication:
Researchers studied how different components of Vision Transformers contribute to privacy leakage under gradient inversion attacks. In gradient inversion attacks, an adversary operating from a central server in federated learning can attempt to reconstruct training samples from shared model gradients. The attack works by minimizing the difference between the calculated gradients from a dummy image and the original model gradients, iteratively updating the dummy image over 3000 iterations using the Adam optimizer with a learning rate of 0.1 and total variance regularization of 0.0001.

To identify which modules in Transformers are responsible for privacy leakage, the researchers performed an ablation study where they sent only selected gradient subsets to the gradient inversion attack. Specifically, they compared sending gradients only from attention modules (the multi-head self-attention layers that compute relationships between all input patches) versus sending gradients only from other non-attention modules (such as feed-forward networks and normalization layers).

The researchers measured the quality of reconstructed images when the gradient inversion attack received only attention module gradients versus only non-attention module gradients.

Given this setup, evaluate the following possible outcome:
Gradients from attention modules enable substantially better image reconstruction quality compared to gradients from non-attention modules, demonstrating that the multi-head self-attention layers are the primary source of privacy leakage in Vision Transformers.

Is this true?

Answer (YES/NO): YES